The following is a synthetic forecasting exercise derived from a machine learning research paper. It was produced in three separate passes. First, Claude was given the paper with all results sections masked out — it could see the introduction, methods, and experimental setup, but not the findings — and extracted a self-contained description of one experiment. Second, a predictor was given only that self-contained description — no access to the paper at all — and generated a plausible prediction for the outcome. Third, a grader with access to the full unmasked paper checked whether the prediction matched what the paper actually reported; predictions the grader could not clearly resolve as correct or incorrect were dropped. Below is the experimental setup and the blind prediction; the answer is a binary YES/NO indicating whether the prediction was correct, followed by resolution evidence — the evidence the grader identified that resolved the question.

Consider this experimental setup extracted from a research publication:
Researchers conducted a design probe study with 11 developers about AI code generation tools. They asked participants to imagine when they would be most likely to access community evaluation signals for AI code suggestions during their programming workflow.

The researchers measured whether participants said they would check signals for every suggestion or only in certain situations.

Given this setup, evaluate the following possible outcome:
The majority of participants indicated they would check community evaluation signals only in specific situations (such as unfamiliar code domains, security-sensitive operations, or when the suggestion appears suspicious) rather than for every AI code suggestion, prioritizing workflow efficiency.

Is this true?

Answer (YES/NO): YES